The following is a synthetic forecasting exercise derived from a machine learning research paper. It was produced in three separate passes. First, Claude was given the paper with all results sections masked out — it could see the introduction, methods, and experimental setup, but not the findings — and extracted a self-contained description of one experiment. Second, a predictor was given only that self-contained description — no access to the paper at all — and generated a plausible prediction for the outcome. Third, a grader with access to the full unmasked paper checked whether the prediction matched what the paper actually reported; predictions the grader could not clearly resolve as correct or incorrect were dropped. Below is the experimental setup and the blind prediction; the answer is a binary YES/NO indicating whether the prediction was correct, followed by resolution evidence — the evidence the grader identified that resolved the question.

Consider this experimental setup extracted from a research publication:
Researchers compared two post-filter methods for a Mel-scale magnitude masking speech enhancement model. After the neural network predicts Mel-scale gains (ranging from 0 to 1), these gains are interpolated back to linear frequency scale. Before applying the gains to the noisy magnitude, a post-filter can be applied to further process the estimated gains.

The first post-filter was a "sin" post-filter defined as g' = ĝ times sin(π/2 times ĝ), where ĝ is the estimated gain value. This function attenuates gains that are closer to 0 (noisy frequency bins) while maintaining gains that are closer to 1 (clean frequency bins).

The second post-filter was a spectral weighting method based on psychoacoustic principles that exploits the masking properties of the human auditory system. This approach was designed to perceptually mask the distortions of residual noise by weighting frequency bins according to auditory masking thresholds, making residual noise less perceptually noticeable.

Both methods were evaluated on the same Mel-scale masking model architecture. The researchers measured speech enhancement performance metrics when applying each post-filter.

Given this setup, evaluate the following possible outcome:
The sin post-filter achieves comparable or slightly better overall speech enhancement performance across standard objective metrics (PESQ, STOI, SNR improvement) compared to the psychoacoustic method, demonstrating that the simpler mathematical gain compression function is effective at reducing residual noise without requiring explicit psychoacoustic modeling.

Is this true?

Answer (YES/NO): YES